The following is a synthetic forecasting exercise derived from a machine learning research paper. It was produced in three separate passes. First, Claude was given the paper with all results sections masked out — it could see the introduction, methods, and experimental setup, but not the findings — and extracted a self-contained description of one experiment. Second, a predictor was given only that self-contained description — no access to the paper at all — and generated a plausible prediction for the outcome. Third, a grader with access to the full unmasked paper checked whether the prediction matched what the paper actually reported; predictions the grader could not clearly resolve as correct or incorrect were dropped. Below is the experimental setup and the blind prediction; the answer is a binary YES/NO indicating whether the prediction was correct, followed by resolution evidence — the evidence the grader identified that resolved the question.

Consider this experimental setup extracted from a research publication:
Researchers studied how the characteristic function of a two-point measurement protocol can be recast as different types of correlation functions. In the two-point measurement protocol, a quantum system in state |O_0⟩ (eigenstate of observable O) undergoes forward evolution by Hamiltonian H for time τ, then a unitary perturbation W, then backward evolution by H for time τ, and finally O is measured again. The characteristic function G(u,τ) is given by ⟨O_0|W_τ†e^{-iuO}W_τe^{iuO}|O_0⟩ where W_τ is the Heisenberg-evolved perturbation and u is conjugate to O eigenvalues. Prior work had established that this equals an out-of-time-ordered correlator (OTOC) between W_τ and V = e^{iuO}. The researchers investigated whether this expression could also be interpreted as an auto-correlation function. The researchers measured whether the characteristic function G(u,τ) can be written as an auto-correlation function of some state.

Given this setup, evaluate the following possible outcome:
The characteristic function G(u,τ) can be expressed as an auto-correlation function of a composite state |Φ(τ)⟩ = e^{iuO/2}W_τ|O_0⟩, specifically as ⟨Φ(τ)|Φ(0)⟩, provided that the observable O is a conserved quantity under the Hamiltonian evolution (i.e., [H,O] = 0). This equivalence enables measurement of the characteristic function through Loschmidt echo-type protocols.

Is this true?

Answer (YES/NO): NO